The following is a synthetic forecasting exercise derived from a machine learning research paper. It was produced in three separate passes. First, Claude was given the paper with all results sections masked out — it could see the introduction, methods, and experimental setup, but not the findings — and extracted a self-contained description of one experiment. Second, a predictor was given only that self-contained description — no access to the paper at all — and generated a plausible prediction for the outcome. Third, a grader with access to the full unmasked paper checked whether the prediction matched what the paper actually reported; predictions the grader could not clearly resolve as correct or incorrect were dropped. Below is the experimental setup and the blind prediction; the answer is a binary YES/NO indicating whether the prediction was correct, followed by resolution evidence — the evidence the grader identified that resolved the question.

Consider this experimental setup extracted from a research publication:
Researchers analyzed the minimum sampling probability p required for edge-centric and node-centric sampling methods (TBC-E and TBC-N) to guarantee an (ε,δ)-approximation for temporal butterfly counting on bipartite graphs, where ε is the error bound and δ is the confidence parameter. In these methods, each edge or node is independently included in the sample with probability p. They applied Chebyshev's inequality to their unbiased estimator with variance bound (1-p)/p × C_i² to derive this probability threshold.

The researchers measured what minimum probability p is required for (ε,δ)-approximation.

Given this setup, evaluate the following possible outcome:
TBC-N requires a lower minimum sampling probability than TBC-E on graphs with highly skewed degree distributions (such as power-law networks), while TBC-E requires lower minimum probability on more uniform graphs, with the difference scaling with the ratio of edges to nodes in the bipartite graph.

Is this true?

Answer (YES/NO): NO